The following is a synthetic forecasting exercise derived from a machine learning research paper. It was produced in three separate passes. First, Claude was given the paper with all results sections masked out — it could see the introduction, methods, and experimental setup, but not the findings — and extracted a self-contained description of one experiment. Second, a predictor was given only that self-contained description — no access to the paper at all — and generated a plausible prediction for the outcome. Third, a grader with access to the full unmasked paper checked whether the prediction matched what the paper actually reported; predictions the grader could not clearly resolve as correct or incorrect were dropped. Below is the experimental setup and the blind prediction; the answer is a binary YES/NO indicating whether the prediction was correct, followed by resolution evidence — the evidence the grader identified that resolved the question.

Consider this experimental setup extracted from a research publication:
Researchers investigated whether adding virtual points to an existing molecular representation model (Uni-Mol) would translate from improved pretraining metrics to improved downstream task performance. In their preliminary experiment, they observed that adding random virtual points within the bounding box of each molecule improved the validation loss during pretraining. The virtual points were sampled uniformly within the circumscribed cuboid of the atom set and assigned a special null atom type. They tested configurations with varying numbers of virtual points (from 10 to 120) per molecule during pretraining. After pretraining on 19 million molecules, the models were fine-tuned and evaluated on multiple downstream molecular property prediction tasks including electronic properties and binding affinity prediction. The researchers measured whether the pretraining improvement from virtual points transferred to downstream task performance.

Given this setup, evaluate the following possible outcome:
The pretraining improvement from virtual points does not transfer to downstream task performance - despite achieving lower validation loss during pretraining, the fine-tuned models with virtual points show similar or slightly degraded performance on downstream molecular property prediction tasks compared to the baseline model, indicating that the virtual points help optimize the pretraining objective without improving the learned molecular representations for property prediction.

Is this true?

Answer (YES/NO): NO